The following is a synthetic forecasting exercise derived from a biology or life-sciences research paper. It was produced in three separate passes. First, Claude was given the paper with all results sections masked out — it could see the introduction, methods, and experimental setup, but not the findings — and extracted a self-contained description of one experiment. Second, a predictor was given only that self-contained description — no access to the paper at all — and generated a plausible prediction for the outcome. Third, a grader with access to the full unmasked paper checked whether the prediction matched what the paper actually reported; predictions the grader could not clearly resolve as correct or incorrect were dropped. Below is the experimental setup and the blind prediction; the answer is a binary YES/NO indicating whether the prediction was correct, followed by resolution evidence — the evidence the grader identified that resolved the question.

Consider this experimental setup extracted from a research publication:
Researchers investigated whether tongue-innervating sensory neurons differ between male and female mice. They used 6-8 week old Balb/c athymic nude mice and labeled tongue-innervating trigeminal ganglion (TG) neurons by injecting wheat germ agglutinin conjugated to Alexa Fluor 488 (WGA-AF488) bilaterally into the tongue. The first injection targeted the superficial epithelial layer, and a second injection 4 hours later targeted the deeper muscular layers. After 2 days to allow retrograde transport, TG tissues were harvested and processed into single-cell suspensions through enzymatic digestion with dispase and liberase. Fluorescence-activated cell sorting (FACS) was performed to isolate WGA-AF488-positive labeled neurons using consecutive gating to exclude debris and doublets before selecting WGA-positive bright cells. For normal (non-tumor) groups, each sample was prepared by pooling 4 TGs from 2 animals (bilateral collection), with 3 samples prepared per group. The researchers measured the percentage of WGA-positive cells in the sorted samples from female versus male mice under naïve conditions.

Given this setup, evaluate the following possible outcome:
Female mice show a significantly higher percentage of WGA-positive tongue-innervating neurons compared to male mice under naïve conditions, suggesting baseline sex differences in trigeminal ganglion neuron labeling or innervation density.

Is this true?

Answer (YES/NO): YES